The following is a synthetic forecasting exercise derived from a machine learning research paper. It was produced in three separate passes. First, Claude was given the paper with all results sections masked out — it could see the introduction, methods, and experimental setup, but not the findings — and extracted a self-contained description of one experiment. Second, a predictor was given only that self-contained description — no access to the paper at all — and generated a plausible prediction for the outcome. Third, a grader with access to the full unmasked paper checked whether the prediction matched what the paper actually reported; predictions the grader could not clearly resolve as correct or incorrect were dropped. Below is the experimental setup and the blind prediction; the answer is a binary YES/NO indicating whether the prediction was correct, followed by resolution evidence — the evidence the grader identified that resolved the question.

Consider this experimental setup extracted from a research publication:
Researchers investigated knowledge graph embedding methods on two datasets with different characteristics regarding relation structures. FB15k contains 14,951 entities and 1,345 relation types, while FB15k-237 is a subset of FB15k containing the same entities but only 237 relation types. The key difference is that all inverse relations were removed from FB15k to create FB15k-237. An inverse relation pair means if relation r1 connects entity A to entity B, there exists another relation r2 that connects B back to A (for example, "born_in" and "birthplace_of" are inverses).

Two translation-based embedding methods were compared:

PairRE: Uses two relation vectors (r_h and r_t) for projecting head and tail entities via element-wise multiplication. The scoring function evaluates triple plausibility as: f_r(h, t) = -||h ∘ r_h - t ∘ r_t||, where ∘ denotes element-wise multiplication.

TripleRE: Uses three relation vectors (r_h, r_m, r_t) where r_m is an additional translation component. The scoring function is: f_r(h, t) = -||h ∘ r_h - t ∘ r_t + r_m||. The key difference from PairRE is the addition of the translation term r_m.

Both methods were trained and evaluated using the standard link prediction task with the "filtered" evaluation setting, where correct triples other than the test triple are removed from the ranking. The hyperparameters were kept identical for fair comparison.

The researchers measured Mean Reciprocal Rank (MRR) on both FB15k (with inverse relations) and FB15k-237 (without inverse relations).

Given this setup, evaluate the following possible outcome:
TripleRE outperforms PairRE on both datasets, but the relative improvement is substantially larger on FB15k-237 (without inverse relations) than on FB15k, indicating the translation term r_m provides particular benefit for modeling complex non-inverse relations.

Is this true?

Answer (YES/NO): NO